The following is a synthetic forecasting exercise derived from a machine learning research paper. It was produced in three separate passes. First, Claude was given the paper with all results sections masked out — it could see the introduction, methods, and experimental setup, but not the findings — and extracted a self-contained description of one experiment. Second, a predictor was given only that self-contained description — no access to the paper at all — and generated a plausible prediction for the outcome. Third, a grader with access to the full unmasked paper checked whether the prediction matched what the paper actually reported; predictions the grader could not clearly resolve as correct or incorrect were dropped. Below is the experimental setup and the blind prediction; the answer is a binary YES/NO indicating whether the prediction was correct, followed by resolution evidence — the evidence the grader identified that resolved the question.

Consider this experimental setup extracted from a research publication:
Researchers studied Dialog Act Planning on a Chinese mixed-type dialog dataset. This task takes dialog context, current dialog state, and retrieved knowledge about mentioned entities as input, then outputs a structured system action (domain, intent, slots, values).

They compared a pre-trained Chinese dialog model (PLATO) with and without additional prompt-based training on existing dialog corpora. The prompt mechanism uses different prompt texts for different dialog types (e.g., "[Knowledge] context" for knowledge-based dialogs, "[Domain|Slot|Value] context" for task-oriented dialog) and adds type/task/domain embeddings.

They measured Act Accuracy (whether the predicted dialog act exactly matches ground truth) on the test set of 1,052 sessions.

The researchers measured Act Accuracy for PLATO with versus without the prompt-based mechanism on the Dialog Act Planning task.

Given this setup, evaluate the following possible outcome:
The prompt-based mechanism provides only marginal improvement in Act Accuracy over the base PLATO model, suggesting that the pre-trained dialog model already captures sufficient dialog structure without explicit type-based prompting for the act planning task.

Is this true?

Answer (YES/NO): YES